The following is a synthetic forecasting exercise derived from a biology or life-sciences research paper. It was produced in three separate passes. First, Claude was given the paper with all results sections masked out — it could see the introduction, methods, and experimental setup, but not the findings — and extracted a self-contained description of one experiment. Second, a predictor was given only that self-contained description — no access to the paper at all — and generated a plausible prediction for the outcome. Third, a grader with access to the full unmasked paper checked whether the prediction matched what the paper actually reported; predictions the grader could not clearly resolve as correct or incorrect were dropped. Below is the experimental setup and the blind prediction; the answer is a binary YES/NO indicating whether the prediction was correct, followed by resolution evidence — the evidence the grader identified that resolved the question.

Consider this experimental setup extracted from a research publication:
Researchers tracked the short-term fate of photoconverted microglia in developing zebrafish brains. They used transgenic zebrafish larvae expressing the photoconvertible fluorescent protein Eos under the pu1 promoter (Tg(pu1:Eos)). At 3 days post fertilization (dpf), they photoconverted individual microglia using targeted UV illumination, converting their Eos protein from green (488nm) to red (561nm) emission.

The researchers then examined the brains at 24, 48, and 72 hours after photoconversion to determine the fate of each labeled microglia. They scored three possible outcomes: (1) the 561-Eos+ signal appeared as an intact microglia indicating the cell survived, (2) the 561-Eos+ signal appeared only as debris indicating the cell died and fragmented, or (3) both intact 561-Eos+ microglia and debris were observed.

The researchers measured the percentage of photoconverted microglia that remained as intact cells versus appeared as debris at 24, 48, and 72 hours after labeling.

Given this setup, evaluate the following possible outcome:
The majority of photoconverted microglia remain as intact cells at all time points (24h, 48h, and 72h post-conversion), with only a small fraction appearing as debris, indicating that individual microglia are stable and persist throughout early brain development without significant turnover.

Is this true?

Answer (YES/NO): NO